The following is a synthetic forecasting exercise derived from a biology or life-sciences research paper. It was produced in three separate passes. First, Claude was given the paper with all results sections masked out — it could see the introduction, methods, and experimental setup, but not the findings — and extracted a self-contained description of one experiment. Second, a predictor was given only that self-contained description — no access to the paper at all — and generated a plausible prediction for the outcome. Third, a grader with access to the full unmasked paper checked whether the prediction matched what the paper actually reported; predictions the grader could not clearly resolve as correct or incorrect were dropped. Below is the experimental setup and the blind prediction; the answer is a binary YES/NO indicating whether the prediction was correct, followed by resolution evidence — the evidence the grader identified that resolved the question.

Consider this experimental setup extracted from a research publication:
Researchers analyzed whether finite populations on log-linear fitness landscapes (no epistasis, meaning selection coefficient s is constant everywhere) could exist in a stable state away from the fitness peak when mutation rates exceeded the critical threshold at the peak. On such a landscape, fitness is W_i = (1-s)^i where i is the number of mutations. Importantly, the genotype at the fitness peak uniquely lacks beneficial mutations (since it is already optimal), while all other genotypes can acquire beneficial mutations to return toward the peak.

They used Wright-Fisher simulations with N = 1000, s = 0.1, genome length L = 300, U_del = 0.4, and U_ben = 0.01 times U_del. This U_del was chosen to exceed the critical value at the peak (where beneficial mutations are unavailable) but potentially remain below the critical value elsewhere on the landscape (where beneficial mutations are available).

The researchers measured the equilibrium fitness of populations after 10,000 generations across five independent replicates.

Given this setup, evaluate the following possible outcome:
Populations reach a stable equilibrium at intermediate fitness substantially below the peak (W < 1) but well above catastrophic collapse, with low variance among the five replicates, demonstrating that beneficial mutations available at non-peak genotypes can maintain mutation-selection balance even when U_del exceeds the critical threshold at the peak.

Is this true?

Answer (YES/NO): YES